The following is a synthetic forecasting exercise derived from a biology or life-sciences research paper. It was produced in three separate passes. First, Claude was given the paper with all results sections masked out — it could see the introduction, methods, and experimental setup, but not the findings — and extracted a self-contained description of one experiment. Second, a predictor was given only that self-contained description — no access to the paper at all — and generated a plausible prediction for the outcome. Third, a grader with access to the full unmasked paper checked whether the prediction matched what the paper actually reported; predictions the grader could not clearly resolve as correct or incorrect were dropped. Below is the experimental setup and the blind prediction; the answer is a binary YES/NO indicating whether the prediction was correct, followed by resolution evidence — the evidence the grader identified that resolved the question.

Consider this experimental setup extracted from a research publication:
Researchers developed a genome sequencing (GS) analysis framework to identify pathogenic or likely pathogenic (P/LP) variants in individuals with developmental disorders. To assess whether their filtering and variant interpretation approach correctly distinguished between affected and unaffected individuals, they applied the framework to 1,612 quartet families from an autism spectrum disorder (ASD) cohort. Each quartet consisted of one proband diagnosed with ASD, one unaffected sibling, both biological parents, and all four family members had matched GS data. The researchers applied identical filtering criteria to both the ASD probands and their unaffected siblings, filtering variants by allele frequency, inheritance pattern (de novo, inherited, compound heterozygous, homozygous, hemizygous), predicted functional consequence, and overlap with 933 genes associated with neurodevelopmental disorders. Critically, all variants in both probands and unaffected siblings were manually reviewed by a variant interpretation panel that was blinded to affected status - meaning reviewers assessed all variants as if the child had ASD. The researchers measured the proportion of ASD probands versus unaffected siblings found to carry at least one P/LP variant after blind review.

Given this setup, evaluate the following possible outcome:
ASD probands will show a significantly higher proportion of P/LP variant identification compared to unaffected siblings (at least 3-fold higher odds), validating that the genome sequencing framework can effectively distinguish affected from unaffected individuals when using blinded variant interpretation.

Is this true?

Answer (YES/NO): YES